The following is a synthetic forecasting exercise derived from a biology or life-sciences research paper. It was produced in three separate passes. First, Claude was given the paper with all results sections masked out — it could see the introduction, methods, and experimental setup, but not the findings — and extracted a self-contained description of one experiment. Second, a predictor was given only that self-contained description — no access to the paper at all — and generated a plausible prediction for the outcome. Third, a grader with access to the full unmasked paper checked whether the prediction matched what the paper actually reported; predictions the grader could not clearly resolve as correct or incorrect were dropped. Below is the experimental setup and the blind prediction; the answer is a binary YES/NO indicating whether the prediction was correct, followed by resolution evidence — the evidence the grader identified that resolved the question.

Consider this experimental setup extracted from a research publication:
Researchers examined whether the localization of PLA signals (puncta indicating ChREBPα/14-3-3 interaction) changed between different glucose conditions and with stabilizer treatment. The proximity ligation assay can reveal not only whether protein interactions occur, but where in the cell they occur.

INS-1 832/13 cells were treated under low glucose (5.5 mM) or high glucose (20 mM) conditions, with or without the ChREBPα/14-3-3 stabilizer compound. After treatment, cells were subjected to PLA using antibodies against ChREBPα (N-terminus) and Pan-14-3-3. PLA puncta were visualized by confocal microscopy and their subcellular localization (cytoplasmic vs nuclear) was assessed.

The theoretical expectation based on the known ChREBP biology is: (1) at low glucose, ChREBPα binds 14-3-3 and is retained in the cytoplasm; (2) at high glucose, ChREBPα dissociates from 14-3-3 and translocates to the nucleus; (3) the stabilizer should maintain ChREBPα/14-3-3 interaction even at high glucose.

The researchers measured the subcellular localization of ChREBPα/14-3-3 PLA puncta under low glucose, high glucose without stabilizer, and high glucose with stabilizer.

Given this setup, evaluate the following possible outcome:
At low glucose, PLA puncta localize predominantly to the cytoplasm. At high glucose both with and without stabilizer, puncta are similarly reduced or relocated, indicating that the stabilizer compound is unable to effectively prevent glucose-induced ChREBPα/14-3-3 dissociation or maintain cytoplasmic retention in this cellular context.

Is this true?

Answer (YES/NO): NO